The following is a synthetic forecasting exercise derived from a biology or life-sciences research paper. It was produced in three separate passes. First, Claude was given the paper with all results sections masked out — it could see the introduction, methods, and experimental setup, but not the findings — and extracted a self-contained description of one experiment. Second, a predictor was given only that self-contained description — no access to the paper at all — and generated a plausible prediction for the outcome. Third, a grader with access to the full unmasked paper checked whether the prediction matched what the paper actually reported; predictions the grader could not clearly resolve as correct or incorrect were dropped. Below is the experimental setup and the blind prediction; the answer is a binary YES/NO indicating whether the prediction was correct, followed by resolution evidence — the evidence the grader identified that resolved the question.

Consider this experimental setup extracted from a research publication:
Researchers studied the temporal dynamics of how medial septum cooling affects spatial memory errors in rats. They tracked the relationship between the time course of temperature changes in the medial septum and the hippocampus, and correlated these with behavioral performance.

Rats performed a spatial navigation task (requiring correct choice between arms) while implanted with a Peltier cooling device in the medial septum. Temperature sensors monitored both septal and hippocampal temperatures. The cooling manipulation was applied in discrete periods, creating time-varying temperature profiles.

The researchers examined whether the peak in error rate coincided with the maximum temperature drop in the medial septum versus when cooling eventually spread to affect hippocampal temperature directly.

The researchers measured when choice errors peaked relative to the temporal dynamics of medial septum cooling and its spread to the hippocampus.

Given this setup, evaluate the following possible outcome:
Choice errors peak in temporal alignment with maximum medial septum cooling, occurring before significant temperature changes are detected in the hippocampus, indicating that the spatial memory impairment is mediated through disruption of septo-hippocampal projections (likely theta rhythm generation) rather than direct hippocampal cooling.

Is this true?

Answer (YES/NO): YES